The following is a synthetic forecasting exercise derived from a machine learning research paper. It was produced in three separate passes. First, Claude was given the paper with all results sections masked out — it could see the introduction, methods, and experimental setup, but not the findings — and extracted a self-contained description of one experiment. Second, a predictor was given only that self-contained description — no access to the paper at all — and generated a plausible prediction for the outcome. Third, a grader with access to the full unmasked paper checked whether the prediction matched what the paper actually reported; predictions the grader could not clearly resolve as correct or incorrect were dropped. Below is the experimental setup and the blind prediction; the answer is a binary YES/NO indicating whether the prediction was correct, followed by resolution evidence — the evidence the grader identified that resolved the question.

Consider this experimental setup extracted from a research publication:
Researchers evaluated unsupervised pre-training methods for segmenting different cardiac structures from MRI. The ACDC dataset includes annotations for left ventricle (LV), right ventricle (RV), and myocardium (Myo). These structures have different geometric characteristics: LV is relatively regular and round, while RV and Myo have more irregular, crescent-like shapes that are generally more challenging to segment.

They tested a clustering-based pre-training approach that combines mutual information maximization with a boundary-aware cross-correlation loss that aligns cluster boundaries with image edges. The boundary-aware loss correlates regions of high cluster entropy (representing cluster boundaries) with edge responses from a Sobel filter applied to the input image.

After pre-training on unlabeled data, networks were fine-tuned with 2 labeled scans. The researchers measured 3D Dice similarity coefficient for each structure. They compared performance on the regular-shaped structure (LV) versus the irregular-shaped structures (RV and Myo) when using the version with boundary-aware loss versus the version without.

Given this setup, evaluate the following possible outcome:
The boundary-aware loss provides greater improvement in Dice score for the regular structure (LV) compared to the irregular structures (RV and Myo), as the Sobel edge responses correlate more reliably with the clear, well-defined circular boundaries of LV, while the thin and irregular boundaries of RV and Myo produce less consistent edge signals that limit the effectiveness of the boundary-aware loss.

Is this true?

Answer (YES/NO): NO